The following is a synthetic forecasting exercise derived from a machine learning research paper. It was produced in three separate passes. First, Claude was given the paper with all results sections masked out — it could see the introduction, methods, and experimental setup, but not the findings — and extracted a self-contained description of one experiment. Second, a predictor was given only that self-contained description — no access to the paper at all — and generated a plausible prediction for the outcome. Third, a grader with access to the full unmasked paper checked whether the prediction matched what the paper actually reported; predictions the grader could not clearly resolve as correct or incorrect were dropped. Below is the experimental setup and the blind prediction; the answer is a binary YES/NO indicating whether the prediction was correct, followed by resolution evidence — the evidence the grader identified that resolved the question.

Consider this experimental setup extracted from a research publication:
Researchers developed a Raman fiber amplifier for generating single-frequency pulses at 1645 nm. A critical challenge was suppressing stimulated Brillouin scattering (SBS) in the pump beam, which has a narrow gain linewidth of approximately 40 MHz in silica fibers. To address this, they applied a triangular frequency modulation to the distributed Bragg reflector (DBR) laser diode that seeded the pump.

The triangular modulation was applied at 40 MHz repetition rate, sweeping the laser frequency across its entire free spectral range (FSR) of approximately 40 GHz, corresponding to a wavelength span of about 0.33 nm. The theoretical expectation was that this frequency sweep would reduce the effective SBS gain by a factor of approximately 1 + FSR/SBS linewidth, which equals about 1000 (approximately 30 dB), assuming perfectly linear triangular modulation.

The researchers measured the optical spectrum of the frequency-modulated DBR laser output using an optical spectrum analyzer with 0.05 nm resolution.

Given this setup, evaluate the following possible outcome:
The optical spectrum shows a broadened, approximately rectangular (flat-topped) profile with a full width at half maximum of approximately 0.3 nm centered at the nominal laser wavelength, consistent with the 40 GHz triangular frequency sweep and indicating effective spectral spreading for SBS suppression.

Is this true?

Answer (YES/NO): NO